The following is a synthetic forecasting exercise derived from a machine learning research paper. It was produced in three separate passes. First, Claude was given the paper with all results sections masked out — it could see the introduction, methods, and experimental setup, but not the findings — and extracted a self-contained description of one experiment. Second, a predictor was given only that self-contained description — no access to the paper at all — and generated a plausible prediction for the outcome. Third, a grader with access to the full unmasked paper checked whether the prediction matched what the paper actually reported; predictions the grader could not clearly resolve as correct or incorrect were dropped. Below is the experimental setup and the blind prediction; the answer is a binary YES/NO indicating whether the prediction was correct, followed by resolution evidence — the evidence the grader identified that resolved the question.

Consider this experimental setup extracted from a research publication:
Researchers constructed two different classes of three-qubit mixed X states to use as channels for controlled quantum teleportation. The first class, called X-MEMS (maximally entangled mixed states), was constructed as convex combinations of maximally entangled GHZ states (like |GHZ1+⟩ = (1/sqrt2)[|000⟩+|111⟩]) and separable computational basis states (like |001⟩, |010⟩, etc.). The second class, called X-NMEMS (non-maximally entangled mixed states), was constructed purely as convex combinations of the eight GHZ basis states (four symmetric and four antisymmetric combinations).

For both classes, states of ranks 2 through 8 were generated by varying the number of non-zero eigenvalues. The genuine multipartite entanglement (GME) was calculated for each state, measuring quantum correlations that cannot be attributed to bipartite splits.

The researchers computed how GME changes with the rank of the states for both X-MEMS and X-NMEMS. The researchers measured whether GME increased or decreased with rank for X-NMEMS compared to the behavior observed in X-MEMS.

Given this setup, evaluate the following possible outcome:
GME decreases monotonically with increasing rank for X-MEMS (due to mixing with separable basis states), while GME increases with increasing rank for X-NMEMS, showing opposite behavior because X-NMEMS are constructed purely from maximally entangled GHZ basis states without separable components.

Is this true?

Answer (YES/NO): NO